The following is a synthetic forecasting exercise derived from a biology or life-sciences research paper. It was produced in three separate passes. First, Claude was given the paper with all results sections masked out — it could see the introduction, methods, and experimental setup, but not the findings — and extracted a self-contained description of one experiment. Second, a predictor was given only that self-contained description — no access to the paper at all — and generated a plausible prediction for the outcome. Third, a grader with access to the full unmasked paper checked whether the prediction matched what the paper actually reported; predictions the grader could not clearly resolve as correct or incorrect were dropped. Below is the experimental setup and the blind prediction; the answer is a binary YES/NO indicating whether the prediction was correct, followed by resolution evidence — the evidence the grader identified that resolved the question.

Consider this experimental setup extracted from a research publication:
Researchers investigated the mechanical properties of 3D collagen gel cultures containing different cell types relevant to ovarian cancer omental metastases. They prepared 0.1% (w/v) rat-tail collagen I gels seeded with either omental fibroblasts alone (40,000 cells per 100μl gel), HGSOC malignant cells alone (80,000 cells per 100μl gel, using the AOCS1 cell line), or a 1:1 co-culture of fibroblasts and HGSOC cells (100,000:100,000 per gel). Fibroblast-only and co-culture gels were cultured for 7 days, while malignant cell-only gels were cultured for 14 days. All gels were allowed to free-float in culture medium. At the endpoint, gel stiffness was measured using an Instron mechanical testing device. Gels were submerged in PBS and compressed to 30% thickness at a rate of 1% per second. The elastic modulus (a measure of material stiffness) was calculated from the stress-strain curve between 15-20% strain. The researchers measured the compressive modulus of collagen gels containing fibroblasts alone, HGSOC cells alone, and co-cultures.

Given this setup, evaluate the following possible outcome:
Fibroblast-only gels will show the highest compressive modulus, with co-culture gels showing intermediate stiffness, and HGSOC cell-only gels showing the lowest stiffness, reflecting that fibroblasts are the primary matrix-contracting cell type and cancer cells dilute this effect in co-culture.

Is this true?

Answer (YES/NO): NO